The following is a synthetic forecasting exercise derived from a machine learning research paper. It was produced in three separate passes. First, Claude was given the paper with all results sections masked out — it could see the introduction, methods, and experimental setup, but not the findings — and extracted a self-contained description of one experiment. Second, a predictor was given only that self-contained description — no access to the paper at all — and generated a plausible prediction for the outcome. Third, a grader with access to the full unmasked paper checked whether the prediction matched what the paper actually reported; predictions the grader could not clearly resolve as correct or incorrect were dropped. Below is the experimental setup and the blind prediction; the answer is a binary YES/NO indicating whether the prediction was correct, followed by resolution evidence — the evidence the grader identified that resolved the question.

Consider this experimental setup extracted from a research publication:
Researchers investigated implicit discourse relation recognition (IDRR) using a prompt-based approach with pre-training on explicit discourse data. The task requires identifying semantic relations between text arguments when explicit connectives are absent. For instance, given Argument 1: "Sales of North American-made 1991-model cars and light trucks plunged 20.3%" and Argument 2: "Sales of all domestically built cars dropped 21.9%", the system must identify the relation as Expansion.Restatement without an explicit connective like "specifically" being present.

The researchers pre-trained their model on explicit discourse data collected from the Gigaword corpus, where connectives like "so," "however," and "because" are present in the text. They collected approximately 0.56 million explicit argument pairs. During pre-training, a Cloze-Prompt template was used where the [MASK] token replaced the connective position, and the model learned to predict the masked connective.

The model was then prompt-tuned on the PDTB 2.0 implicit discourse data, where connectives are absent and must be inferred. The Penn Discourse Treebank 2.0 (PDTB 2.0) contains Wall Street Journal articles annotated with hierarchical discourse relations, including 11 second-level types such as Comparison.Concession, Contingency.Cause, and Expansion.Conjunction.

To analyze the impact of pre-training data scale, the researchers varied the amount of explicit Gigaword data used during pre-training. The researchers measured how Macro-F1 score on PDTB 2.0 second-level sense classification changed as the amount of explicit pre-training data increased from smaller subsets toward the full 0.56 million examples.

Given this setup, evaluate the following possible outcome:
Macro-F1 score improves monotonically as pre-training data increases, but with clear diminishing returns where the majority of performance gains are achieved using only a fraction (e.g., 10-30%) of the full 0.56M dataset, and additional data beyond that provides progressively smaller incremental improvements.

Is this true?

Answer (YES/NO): NO